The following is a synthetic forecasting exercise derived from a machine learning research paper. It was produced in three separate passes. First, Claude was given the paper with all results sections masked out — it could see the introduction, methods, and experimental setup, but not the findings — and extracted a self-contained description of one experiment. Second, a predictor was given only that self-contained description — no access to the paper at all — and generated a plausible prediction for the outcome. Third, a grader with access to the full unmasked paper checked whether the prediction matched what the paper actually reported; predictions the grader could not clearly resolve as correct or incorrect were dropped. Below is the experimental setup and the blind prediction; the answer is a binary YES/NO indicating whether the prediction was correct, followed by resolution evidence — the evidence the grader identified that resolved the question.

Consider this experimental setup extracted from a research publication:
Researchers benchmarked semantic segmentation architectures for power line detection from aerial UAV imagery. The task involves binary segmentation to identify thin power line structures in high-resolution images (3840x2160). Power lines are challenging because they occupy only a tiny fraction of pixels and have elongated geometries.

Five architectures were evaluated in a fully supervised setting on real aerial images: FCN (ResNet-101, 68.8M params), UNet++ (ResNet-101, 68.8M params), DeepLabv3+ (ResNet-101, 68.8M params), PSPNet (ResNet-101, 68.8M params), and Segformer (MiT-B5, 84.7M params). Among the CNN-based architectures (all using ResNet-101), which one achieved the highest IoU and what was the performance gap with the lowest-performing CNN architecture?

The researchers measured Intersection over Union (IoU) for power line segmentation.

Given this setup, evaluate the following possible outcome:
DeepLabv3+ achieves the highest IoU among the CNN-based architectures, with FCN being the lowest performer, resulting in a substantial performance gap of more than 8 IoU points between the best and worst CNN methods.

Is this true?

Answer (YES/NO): NO